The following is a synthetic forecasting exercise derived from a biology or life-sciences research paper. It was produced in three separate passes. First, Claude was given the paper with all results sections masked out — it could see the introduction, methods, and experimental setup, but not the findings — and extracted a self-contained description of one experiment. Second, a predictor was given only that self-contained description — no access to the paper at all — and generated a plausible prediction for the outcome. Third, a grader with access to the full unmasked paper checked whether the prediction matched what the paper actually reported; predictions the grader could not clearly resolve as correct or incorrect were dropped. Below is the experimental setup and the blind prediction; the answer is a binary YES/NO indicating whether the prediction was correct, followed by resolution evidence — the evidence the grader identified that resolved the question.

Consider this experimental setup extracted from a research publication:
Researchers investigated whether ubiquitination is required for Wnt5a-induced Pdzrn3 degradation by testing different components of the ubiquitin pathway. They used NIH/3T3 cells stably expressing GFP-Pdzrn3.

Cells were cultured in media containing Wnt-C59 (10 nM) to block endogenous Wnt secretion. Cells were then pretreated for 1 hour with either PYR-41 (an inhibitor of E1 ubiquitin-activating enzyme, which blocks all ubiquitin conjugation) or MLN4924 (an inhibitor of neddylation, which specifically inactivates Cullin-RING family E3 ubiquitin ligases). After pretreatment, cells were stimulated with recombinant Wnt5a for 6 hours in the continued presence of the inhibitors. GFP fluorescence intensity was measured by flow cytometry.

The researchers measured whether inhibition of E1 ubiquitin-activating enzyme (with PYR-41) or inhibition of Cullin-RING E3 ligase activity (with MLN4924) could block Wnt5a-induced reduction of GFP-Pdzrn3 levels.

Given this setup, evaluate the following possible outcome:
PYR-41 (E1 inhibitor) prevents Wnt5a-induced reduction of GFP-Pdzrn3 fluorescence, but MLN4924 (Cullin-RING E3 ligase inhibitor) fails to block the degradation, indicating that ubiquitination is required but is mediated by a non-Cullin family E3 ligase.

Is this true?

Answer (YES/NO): NO